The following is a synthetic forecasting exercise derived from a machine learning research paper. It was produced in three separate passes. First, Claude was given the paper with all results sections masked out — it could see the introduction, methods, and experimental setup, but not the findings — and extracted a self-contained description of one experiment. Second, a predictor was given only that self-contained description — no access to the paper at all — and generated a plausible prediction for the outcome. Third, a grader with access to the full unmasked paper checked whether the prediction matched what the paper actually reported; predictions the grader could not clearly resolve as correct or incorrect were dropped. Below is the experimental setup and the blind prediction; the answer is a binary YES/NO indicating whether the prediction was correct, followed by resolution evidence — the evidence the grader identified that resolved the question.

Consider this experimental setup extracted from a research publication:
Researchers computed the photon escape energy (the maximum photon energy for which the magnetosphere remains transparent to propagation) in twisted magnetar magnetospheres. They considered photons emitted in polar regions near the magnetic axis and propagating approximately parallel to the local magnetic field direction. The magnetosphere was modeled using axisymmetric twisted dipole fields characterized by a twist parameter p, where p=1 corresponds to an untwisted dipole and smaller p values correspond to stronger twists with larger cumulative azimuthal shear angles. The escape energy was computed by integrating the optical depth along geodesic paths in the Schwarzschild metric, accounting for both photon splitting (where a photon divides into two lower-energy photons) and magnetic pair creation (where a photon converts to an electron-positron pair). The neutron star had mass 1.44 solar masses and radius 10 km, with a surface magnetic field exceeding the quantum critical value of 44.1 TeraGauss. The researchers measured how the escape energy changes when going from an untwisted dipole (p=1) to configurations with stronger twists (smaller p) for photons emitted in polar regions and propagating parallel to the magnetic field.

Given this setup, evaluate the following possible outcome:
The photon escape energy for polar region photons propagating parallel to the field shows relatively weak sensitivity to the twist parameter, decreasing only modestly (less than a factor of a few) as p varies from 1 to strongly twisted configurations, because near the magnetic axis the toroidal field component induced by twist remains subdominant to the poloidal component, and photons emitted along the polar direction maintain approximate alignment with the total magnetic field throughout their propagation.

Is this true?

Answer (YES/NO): NO